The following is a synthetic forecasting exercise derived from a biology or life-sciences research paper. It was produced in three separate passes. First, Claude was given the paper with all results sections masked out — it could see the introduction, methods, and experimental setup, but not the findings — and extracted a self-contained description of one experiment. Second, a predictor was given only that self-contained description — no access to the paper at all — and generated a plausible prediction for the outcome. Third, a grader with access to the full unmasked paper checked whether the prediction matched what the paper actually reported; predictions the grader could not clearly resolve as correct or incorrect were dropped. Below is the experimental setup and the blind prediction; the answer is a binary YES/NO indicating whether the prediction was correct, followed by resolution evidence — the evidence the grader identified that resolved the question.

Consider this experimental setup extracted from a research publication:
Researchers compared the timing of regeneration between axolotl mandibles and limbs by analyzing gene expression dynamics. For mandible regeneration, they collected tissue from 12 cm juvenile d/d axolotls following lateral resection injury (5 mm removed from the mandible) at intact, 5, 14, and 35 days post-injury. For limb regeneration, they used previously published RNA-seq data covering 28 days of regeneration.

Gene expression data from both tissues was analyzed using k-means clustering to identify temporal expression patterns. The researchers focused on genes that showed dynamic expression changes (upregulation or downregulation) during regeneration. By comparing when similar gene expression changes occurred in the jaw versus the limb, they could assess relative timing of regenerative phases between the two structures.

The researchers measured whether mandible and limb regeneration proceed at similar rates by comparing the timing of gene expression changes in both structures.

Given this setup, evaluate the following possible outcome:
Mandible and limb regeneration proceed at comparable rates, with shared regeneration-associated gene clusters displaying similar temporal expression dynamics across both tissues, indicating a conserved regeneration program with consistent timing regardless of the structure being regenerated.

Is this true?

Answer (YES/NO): NO